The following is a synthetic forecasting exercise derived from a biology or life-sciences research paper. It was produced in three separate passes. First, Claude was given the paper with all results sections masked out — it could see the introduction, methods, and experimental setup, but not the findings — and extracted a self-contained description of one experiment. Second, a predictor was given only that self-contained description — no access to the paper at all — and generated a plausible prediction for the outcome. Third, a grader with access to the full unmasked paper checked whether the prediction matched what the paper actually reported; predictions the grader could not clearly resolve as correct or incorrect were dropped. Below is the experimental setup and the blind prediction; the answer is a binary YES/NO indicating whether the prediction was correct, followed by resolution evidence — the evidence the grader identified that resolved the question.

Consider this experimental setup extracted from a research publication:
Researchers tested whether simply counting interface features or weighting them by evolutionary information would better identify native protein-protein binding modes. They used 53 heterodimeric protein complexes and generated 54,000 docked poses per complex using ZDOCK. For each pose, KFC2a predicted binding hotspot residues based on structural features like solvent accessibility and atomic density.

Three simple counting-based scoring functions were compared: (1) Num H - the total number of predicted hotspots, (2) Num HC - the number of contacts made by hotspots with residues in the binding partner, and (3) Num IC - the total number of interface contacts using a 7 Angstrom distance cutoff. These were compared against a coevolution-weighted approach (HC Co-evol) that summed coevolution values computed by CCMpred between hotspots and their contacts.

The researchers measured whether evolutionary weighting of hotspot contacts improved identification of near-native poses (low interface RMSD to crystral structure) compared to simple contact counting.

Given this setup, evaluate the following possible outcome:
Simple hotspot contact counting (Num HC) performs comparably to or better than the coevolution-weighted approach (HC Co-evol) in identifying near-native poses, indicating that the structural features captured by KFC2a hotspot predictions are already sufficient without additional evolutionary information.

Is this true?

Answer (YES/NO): NO